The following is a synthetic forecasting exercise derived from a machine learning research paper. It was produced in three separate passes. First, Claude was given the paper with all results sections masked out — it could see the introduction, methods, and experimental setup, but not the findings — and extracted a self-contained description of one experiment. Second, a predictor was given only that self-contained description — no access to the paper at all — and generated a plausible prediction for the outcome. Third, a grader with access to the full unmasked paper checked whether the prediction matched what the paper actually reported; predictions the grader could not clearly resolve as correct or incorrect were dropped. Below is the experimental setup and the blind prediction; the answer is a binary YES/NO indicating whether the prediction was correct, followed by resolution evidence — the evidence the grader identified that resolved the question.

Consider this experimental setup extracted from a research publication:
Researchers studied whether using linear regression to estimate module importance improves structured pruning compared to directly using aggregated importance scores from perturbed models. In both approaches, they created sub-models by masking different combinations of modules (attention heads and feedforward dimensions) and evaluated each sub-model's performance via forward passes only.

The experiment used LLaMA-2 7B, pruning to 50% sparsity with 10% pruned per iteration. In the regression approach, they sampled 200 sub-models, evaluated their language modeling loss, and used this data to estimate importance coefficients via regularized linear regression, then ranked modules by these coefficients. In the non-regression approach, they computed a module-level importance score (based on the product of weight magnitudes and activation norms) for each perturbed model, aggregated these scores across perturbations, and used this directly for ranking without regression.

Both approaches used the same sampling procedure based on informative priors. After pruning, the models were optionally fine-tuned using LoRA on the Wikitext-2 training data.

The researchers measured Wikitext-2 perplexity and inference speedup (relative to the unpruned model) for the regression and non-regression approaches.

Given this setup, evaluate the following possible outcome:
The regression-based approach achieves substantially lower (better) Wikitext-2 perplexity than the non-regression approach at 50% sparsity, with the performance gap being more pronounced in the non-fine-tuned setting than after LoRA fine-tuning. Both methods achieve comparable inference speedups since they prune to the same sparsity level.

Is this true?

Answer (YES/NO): NO